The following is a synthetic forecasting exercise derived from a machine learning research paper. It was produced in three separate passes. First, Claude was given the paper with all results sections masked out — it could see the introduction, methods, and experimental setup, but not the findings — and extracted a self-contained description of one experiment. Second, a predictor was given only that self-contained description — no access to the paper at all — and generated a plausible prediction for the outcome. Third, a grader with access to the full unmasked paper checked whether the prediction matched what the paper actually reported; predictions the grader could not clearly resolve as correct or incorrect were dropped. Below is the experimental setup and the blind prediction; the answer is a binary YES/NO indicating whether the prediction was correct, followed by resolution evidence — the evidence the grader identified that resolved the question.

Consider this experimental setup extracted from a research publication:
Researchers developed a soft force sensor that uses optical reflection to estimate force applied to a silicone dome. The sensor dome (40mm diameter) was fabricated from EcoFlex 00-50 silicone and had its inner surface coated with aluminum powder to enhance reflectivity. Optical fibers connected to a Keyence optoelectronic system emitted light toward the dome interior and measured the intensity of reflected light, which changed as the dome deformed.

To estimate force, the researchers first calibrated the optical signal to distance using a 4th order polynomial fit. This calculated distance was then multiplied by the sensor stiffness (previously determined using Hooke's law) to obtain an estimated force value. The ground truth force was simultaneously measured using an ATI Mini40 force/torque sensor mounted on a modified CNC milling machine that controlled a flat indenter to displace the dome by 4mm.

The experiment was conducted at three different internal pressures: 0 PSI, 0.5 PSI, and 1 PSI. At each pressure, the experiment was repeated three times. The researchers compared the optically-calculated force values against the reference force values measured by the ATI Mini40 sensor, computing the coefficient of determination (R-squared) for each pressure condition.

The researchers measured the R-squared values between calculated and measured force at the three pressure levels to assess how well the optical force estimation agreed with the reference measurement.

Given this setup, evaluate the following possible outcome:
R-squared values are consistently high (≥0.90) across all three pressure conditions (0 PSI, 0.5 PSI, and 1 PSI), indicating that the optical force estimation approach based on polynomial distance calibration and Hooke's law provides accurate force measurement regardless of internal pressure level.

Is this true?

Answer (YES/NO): NO